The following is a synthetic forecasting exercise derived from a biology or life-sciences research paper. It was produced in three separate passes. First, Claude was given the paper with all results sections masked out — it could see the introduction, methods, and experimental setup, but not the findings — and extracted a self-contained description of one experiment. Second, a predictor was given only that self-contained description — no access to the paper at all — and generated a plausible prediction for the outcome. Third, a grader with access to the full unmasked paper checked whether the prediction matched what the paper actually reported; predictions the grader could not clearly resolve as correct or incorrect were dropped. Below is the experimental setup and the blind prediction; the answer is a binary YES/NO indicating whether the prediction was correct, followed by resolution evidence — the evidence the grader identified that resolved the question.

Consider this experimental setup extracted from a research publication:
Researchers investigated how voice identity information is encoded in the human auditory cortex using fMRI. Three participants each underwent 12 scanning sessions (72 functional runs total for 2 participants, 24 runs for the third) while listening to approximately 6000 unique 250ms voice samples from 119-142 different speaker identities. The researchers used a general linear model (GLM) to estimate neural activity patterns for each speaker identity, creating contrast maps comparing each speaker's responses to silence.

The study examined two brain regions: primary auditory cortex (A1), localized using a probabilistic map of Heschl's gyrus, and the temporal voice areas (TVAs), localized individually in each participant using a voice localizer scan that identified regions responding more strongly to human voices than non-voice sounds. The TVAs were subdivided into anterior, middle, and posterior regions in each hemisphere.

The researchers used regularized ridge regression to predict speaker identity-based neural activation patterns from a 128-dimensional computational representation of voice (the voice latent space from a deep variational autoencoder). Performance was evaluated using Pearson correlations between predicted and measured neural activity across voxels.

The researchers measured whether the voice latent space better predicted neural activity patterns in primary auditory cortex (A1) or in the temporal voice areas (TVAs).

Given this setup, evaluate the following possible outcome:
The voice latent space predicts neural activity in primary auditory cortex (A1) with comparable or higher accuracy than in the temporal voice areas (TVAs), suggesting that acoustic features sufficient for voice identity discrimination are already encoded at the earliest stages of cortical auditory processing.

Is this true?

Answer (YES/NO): NO